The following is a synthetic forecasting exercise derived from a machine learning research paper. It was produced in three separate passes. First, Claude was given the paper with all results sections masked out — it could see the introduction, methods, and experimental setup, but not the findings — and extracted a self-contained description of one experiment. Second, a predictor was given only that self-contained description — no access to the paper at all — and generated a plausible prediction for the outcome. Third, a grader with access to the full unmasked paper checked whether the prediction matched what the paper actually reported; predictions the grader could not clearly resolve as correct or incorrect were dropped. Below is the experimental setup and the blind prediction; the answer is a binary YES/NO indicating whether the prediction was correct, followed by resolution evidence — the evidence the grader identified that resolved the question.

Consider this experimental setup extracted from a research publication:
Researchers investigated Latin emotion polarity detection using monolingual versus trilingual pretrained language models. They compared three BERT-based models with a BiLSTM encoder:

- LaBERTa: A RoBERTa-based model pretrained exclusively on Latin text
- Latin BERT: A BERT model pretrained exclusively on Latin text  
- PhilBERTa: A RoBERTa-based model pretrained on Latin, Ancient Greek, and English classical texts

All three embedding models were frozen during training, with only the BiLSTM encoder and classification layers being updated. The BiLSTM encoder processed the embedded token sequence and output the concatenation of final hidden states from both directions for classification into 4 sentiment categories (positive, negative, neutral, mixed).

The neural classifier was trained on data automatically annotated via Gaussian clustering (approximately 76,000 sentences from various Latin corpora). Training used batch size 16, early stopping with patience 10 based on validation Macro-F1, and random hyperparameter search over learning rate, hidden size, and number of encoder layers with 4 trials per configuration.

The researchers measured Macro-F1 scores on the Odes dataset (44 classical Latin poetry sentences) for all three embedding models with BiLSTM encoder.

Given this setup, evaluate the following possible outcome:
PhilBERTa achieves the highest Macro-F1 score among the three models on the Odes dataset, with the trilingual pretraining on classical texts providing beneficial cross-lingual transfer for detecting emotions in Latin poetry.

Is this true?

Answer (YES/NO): YES